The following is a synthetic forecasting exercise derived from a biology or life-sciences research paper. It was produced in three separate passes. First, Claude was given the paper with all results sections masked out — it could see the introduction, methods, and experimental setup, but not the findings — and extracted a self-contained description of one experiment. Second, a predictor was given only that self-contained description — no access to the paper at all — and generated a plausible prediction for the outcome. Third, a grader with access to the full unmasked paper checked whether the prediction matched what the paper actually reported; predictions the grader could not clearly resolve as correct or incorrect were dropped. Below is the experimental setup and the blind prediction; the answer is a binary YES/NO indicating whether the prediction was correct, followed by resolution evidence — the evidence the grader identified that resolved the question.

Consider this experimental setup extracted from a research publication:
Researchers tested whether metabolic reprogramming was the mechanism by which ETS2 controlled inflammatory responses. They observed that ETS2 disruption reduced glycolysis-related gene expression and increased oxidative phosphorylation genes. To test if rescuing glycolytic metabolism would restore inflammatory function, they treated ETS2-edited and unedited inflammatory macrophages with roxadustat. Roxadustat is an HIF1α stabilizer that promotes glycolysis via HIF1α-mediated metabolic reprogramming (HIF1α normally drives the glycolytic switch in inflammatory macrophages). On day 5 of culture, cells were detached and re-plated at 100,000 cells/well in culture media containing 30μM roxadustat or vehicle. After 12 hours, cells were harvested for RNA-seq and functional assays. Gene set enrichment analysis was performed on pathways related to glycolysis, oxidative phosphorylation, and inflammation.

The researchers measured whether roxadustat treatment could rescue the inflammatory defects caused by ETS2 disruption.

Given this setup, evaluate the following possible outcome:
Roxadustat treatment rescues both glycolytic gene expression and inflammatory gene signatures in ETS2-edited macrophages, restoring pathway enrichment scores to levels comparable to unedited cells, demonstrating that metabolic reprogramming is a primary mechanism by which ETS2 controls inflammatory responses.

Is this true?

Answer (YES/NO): NO